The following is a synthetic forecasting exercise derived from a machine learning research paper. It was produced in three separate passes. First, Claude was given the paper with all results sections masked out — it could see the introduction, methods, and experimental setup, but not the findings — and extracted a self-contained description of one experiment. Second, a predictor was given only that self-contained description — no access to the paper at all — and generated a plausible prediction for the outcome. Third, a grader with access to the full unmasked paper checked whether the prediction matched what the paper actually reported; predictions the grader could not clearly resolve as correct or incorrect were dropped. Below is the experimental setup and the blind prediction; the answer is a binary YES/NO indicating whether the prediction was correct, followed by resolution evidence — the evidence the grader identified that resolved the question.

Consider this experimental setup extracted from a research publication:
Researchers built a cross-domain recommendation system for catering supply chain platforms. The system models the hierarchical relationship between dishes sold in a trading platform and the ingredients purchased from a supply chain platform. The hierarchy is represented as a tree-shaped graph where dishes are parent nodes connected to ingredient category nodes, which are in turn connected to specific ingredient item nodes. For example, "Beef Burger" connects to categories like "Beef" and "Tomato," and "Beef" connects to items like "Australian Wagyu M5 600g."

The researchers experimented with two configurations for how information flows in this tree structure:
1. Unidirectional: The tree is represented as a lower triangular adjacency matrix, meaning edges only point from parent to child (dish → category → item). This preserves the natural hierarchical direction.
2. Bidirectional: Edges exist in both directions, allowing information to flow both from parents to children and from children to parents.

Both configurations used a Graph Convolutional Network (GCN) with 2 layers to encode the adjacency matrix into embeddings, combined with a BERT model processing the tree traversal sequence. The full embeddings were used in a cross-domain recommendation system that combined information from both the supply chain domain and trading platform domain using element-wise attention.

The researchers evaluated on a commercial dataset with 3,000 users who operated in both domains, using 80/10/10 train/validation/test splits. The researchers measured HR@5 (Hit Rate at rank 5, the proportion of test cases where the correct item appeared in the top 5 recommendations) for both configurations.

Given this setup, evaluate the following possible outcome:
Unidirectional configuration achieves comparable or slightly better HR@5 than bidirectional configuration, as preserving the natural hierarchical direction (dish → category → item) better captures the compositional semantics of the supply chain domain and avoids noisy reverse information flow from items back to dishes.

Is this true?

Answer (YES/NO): YES